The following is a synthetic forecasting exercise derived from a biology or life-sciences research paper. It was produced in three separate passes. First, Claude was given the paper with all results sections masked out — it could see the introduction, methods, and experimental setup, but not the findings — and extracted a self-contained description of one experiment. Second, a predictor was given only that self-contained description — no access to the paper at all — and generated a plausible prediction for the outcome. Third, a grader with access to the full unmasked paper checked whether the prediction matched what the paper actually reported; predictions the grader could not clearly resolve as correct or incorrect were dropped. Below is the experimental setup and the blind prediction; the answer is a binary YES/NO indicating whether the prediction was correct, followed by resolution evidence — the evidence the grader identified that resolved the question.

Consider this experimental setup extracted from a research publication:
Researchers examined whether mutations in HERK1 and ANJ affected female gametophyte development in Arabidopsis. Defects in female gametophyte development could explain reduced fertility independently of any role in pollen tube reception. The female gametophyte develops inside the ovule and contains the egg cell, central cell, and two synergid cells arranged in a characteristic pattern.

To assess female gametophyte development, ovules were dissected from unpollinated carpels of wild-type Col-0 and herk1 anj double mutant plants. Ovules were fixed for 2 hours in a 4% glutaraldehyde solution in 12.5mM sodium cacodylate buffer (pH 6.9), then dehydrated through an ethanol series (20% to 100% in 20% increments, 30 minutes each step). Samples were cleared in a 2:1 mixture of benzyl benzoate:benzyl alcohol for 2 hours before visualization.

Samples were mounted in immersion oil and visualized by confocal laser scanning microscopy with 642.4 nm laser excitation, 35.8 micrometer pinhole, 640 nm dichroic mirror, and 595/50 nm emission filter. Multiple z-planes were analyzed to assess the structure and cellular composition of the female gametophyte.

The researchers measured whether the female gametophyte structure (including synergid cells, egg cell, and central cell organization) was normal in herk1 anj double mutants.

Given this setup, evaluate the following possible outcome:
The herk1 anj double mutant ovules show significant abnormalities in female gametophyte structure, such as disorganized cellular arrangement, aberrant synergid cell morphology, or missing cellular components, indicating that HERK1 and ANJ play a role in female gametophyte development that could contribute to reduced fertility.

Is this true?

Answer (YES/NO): NO